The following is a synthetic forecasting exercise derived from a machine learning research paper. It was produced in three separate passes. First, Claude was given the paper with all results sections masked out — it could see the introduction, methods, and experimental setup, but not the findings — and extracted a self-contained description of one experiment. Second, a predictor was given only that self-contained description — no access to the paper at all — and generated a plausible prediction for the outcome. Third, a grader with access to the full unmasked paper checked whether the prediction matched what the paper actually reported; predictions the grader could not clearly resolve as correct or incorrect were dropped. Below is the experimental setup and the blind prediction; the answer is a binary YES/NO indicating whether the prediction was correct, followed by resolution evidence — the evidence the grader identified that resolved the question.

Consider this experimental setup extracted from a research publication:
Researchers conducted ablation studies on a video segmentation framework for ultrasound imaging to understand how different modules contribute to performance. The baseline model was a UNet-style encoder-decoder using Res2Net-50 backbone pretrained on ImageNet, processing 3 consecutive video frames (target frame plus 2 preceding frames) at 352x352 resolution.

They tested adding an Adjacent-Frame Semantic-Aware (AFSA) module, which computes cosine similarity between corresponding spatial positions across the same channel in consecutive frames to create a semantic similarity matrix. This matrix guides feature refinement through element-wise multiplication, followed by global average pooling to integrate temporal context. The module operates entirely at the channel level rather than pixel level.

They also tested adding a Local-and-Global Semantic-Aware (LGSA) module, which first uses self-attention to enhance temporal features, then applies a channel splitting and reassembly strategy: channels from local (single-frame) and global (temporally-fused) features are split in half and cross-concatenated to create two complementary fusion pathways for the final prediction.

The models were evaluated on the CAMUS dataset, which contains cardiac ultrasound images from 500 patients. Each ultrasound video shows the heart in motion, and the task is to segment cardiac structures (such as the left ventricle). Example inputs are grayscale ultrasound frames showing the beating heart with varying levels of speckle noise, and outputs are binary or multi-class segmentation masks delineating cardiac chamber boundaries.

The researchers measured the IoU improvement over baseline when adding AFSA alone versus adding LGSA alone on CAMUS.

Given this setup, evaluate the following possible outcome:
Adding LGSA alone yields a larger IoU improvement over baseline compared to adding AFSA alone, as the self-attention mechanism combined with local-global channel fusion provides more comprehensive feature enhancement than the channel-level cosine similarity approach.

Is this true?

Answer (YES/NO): YES